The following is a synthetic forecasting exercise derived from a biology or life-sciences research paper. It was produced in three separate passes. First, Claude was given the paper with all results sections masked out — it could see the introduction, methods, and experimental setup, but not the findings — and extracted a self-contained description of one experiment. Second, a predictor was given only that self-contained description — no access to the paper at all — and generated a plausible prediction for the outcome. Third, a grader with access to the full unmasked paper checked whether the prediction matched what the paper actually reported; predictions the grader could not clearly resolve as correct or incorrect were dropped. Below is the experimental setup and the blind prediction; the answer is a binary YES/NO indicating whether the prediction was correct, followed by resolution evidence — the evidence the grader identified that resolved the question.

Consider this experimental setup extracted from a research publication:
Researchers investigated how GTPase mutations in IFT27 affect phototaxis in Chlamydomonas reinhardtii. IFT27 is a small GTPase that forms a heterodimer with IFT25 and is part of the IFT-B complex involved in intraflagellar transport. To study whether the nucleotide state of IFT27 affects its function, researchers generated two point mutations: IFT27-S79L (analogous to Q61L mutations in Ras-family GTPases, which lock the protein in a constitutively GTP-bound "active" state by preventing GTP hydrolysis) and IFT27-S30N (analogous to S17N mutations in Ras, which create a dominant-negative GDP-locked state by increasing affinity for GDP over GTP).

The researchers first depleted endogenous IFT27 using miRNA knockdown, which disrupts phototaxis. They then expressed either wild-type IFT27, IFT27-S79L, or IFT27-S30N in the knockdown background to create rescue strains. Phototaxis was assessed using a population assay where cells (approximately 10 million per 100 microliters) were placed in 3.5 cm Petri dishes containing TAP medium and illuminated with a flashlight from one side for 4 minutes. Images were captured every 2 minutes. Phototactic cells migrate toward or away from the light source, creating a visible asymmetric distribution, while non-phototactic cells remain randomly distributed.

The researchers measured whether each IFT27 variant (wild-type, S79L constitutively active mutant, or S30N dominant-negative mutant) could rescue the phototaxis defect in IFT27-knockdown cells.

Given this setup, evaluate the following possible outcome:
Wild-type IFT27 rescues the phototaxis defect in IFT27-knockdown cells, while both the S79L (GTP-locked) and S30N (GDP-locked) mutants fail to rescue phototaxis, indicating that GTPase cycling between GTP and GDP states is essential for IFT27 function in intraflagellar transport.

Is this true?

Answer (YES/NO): NO